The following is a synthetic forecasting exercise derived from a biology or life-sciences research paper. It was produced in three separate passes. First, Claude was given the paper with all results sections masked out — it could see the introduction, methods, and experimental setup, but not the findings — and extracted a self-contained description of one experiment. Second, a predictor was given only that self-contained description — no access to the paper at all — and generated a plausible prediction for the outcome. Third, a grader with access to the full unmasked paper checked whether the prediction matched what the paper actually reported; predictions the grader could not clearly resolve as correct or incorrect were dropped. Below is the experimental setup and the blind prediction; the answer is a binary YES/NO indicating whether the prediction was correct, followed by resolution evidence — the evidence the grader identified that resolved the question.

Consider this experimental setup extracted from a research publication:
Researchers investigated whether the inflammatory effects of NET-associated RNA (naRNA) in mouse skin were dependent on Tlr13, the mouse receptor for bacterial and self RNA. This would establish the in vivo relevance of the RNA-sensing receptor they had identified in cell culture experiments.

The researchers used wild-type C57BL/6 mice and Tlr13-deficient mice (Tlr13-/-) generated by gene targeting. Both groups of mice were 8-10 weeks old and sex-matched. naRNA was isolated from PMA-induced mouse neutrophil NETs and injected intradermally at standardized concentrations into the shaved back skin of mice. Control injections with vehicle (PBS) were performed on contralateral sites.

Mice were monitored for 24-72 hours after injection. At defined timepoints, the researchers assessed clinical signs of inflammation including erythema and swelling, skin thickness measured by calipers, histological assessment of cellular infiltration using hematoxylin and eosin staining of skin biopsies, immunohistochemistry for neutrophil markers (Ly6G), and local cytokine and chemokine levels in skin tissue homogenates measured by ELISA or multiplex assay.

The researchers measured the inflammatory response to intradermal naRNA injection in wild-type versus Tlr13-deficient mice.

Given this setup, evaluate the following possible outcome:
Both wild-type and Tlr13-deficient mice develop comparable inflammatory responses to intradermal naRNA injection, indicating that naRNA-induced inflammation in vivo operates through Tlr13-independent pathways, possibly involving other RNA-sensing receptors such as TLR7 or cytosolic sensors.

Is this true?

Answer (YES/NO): NO